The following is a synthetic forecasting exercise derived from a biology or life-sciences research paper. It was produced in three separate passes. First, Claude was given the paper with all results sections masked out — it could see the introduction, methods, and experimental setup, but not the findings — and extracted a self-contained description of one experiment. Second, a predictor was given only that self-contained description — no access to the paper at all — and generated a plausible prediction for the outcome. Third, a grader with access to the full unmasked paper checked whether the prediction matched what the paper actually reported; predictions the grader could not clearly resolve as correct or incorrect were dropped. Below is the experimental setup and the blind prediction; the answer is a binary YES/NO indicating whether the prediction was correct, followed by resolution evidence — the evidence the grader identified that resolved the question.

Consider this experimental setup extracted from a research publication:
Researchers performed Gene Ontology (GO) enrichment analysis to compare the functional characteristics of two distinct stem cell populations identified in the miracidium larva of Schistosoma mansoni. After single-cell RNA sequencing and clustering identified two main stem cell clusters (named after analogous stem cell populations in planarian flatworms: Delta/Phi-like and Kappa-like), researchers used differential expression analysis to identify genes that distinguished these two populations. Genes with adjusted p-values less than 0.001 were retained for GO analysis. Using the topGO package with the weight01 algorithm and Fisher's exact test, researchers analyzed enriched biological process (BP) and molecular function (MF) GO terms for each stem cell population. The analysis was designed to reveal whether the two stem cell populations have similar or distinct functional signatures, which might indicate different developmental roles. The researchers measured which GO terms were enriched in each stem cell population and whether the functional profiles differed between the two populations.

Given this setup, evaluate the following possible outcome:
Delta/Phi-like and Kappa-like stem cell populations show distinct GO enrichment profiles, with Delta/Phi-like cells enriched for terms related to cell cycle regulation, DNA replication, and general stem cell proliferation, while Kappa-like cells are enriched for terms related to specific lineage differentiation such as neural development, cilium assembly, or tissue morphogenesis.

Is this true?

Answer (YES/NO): NO